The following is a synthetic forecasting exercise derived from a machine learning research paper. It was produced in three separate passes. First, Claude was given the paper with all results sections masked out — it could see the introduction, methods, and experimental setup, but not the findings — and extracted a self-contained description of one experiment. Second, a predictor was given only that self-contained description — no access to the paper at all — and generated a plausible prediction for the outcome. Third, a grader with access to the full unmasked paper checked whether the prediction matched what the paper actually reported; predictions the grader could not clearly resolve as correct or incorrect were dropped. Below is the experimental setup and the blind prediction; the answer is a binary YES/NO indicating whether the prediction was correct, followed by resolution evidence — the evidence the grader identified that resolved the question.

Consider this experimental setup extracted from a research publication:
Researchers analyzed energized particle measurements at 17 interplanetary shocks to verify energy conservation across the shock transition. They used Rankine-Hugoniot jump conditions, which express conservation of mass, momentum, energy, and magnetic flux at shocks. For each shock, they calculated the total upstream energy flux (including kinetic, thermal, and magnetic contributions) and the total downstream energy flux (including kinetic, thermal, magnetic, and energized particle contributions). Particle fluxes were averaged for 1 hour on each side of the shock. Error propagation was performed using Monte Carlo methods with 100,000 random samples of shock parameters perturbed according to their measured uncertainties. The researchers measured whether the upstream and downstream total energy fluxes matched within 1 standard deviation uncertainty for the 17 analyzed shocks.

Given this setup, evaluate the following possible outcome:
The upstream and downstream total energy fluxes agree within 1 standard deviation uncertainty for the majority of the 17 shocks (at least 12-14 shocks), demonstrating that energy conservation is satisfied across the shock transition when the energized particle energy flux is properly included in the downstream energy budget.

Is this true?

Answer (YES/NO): NO